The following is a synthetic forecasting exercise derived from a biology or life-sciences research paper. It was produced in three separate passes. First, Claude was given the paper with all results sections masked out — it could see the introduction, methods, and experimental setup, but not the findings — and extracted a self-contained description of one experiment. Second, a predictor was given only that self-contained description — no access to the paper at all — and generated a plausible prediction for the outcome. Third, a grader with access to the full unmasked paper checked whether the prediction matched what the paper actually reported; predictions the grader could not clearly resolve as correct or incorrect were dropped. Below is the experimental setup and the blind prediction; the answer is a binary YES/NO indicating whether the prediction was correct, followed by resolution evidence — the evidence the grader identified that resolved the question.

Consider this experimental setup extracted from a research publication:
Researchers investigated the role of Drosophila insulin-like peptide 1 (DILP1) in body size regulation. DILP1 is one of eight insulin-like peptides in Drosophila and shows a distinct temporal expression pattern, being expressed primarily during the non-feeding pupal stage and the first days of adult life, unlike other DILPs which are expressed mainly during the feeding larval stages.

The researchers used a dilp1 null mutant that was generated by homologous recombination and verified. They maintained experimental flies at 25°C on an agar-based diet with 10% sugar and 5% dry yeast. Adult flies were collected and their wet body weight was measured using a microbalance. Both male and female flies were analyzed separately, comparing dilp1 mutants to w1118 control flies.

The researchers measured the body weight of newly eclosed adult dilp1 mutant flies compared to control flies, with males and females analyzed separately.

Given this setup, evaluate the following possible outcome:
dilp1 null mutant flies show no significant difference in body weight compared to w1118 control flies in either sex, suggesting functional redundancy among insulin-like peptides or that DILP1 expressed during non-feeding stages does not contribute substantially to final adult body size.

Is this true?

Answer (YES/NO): NO